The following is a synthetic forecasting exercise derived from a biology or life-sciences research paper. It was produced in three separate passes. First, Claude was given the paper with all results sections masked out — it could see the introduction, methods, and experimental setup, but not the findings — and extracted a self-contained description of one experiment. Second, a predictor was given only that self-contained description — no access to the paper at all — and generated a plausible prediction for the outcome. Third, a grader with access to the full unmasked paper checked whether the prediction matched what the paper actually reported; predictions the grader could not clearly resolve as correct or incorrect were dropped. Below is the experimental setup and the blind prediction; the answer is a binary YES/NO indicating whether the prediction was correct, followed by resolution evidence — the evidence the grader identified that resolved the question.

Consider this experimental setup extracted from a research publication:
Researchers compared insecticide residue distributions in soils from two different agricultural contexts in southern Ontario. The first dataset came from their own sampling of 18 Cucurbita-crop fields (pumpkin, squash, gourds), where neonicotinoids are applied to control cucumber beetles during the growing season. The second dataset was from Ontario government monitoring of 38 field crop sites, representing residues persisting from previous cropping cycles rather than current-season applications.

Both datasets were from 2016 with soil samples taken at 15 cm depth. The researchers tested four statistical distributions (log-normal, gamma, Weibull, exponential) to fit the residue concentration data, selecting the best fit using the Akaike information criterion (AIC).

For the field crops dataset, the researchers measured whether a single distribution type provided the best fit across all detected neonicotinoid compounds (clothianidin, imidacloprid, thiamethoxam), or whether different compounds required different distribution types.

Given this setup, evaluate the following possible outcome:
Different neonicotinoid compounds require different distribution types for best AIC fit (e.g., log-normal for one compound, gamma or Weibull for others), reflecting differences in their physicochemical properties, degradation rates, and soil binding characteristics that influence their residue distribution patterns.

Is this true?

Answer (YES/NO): NO